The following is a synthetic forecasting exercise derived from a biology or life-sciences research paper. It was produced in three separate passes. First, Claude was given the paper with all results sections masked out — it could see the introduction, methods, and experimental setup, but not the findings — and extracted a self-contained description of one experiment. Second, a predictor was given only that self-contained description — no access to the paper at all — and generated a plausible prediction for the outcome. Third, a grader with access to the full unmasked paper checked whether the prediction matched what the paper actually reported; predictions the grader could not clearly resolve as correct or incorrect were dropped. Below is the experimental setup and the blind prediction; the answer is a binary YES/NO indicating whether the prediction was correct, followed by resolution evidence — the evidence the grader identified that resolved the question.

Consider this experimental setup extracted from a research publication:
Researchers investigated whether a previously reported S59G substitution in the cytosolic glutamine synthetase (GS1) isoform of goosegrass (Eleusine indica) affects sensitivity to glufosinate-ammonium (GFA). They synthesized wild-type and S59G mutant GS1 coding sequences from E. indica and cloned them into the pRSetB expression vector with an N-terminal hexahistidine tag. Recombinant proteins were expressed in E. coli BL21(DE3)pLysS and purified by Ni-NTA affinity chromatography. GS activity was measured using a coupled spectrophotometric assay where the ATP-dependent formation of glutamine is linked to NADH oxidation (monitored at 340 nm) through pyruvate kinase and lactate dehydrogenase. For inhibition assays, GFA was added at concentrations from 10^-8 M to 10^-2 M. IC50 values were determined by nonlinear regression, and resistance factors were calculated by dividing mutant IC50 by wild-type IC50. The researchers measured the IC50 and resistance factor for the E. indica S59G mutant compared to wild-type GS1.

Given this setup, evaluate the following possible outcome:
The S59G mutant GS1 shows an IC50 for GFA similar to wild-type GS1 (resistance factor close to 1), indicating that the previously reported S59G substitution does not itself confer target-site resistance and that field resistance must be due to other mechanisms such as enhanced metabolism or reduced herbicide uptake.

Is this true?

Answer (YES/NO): YES